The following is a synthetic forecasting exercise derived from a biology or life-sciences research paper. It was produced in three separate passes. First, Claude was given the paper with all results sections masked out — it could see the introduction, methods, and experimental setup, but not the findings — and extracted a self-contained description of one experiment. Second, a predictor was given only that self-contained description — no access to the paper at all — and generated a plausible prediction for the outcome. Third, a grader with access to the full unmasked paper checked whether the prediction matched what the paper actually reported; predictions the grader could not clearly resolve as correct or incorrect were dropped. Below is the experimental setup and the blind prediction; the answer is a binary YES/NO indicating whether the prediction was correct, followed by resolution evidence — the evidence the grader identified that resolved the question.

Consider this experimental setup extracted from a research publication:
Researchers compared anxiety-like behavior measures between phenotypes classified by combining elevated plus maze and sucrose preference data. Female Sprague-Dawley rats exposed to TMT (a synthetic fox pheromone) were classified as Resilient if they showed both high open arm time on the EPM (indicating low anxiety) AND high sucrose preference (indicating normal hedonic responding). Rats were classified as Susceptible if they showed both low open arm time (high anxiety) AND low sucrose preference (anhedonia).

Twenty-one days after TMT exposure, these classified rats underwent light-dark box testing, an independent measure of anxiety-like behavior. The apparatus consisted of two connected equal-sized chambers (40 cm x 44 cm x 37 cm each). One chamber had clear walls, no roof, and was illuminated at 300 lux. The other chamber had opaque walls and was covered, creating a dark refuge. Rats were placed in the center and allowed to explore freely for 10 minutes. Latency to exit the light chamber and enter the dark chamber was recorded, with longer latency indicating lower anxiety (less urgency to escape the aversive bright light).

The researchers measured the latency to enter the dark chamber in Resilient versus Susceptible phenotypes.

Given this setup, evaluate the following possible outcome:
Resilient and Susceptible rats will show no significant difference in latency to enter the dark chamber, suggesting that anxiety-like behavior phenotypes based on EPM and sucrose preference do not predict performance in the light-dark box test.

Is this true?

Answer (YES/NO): YES